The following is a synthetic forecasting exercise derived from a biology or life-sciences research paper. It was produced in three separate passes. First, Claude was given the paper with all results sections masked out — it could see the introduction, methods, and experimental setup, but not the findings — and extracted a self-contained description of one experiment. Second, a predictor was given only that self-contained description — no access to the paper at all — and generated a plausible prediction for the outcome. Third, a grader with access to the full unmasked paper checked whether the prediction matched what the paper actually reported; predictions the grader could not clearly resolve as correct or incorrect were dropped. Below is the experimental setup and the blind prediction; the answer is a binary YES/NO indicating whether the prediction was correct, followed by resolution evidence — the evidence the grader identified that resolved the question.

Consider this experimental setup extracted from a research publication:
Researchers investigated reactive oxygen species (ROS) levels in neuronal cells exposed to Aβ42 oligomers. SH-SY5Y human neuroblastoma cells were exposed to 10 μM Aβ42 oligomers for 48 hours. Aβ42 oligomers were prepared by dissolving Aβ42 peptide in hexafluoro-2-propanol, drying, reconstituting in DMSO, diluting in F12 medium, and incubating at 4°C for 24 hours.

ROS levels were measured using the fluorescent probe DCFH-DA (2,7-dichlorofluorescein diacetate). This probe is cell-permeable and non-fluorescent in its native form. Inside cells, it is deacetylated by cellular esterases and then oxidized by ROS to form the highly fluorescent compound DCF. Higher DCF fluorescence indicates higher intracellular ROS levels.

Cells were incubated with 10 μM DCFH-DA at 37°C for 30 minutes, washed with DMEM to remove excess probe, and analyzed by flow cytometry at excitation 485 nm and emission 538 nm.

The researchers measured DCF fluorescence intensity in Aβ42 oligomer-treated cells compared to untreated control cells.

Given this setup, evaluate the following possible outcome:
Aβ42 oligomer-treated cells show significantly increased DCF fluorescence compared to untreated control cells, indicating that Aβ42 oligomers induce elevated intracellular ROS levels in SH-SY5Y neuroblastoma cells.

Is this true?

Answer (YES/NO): YES